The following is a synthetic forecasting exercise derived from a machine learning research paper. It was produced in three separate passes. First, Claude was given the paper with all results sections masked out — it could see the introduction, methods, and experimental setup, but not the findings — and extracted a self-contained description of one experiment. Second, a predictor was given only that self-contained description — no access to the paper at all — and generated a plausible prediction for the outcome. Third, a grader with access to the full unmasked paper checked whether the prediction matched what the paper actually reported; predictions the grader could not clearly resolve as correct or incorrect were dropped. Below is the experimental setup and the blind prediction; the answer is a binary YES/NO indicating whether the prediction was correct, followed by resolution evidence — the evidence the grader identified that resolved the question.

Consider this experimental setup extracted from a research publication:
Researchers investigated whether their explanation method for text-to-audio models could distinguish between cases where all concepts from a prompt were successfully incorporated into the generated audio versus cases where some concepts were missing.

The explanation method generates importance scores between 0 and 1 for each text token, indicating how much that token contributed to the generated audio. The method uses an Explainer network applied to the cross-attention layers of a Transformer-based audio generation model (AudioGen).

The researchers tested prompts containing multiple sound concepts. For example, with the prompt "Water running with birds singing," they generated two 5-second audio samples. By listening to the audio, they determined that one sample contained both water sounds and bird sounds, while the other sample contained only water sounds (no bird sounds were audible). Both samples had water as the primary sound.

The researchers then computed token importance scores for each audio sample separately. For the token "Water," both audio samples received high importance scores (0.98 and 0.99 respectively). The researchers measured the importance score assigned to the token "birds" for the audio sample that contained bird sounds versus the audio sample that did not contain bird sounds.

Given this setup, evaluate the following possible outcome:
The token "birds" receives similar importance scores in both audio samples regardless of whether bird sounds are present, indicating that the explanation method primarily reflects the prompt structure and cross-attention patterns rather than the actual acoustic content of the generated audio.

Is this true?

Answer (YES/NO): NO